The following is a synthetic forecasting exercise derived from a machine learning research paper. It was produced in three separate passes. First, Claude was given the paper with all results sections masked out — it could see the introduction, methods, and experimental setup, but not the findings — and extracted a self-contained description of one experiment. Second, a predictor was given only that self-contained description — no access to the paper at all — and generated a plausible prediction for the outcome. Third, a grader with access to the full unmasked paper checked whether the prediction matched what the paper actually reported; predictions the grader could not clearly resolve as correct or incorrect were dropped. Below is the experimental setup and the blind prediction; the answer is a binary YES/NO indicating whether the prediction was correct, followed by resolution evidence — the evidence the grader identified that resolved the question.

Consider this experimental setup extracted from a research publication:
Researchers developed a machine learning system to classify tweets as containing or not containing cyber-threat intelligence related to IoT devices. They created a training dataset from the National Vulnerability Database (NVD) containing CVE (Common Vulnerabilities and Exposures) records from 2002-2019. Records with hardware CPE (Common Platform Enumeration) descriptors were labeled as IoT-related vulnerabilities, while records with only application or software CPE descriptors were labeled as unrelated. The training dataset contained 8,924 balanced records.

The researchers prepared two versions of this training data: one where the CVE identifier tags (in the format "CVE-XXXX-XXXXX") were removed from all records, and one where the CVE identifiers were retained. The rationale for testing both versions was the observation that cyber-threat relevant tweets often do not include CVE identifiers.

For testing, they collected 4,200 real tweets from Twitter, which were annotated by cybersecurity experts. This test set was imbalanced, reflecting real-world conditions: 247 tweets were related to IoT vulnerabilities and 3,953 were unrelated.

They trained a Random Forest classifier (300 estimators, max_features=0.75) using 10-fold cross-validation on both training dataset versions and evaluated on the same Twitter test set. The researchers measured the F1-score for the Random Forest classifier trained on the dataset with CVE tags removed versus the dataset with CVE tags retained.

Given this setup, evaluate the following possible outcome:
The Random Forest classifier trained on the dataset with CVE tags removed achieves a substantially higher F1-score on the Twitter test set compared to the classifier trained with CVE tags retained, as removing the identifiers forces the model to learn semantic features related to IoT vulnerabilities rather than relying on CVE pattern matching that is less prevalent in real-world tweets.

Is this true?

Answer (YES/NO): NO